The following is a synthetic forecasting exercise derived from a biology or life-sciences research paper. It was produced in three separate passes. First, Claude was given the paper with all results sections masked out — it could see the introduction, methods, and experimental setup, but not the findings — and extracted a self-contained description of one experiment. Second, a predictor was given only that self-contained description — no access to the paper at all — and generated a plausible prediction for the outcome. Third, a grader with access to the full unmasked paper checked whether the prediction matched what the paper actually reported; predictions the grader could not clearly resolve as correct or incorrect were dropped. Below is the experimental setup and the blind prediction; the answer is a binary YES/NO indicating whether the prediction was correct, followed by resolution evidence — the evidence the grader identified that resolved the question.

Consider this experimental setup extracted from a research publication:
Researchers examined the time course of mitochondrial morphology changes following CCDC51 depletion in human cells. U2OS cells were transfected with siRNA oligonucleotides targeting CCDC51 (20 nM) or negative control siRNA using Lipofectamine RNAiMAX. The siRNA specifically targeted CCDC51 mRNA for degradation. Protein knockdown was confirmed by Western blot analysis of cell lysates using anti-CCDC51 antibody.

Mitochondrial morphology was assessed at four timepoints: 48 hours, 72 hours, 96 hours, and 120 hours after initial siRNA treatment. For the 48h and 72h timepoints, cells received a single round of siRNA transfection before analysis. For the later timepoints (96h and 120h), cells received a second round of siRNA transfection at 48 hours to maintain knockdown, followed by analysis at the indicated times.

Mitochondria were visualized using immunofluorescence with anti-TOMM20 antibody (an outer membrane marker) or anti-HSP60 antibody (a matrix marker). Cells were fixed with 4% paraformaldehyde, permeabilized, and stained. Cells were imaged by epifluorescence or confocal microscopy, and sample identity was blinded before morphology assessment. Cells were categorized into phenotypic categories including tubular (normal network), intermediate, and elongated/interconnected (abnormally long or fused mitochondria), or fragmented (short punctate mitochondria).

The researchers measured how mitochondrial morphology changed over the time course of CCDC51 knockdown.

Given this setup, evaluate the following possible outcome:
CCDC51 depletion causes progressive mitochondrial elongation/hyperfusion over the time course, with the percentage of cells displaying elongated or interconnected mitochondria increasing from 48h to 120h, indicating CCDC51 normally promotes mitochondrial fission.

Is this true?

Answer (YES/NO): NO